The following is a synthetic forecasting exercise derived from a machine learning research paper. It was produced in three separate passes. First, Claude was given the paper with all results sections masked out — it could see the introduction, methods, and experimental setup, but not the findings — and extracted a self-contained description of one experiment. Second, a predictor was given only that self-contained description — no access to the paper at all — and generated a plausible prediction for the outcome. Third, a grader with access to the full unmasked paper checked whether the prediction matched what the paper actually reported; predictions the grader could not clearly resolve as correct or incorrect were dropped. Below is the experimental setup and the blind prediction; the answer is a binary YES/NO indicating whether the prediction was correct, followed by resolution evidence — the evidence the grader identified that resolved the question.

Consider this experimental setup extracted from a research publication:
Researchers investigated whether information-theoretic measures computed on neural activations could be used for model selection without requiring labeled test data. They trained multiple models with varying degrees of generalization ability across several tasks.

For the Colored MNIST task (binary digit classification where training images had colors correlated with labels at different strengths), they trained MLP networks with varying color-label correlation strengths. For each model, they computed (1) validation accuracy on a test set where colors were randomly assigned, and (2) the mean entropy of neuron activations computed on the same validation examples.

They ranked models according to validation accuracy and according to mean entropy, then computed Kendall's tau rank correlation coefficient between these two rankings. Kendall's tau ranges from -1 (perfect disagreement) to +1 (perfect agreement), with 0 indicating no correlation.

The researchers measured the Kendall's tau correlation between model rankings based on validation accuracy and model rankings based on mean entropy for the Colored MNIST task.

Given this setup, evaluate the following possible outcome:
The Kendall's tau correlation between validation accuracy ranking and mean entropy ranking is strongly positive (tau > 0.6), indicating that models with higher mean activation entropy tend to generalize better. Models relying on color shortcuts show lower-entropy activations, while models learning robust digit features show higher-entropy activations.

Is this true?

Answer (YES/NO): YES